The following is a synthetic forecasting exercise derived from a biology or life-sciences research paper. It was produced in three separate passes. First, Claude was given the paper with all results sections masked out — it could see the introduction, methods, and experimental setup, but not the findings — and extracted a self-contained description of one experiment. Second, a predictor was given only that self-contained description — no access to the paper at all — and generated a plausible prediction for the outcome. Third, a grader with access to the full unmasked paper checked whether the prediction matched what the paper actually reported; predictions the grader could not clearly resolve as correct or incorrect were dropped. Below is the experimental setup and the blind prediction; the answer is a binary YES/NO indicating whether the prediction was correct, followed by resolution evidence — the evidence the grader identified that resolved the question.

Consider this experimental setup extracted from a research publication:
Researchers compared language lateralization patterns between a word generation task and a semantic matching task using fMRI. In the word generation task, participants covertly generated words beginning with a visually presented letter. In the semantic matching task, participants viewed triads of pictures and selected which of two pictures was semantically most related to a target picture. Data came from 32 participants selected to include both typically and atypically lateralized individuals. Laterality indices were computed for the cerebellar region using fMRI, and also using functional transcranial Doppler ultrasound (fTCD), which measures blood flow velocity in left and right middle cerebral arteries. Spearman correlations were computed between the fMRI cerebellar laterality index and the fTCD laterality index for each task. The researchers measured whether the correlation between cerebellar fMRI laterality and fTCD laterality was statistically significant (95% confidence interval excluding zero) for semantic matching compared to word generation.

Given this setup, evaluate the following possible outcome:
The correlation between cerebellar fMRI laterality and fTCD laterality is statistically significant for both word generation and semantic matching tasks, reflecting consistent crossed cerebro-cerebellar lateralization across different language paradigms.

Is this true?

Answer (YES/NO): NO